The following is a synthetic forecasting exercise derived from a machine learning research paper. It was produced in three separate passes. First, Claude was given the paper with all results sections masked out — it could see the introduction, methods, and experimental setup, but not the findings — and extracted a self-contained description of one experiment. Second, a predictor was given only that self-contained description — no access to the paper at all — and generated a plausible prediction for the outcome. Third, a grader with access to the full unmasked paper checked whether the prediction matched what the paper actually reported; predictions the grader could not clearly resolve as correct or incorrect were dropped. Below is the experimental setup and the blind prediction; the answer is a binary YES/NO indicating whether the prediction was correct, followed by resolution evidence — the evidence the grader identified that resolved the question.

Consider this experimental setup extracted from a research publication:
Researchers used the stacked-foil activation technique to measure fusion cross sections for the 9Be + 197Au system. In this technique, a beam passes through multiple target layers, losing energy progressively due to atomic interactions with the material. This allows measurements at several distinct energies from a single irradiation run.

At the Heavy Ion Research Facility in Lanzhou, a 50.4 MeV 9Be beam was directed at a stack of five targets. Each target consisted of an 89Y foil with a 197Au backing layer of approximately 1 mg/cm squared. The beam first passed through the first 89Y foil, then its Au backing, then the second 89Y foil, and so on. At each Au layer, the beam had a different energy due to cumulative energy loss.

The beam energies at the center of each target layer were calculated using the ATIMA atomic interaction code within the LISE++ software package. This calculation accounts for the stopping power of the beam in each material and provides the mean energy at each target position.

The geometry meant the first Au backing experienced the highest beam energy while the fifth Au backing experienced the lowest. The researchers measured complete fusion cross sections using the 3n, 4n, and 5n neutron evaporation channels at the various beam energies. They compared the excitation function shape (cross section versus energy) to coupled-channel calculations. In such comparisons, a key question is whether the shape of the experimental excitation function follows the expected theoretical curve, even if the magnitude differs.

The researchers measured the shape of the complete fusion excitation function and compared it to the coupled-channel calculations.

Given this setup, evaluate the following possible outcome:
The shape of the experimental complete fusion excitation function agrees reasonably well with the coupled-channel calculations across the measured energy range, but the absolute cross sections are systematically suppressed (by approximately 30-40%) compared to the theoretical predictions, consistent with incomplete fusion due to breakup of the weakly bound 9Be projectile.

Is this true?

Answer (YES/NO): YES